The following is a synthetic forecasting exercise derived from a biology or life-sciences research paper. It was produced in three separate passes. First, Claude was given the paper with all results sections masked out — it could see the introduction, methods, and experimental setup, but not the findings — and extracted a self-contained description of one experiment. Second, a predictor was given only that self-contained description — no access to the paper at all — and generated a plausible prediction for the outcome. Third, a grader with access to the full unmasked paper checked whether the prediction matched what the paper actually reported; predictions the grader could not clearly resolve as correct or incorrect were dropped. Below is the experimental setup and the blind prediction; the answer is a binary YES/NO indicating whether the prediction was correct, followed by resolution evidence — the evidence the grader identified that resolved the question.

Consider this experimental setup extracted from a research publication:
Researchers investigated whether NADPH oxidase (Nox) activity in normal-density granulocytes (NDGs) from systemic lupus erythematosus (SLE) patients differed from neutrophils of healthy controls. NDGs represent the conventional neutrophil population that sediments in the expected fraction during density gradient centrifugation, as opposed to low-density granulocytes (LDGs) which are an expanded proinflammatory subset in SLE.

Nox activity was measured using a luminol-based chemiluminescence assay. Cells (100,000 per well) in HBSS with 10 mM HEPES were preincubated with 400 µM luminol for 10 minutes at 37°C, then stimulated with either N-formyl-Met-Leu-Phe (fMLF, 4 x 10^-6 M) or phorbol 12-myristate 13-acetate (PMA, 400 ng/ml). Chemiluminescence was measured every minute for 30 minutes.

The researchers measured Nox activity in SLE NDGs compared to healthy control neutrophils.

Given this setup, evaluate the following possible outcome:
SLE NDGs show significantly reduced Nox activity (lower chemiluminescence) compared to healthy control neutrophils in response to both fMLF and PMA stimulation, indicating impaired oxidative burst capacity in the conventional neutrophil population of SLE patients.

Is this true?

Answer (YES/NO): NO